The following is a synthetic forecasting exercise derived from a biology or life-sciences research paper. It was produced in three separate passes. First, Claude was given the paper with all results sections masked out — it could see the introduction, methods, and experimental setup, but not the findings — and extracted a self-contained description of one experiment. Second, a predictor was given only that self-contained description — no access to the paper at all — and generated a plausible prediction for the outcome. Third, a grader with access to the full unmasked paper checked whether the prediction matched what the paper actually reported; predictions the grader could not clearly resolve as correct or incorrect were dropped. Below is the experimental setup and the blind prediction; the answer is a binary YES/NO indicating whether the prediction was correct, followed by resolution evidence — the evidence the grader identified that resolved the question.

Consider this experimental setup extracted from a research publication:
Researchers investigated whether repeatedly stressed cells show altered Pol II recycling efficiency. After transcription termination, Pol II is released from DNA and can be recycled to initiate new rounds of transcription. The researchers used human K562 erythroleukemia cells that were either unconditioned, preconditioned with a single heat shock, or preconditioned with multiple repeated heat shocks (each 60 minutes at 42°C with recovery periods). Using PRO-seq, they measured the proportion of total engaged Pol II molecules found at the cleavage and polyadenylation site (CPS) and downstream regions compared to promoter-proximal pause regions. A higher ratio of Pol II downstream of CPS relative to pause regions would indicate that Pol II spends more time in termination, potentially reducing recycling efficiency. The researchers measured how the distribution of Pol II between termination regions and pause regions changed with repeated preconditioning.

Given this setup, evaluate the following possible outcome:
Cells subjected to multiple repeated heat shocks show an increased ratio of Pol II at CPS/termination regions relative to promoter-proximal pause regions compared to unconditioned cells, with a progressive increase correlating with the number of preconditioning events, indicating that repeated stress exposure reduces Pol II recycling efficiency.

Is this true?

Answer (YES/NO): NO